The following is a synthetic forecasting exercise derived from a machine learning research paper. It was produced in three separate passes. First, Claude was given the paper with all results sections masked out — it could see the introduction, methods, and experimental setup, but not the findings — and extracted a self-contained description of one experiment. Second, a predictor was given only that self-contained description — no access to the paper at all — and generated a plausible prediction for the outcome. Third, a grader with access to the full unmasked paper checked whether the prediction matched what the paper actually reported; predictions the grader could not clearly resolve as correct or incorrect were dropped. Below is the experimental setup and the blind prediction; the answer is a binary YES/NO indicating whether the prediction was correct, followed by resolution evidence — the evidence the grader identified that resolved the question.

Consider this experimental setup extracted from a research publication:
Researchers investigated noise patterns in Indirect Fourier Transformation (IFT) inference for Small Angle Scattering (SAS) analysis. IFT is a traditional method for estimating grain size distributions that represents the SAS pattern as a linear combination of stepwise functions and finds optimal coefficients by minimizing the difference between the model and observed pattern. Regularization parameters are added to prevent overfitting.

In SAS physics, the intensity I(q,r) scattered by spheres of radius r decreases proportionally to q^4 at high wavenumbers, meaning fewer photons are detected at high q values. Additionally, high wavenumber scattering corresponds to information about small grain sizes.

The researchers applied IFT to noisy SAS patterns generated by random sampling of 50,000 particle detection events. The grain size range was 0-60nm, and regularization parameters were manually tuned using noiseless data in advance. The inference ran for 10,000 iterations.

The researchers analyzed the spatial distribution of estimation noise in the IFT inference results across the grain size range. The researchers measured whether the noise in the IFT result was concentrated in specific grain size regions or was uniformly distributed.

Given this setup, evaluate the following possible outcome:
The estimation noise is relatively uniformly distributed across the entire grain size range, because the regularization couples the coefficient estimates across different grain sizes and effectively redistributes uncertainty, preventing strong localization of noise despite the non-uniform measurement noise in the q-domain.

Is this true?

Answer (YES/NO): NO